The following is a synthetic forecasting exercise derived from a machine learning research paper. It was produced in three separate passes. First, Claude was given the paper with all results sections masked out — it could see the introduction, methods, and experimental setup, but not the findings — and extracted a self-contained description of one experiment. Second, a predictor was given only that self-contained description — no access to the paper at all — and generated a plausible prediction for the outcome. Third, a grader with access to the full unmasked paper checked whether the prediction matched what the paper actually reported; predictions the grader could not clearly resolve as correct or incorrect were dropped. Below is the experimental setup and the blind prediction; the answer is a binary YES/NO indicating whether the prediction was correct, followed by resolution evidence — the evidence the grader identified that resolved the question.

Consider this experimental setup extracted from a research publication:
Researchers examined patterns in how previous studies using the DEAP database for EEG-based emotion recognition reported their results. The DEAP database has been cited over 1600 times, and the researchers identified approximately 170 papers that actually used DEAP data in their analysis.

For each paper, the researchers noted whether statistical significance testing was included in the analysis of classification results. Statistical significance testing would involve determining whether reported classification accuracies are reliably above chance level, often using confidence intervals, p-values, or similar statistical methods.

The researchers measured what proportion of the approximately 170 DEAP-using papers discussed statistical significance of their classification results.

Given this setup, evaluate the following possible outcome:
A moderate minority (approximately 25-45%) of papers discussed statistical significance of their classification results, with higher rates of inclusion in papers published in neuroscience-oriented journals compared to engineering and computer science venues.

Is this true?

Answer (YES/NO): NO